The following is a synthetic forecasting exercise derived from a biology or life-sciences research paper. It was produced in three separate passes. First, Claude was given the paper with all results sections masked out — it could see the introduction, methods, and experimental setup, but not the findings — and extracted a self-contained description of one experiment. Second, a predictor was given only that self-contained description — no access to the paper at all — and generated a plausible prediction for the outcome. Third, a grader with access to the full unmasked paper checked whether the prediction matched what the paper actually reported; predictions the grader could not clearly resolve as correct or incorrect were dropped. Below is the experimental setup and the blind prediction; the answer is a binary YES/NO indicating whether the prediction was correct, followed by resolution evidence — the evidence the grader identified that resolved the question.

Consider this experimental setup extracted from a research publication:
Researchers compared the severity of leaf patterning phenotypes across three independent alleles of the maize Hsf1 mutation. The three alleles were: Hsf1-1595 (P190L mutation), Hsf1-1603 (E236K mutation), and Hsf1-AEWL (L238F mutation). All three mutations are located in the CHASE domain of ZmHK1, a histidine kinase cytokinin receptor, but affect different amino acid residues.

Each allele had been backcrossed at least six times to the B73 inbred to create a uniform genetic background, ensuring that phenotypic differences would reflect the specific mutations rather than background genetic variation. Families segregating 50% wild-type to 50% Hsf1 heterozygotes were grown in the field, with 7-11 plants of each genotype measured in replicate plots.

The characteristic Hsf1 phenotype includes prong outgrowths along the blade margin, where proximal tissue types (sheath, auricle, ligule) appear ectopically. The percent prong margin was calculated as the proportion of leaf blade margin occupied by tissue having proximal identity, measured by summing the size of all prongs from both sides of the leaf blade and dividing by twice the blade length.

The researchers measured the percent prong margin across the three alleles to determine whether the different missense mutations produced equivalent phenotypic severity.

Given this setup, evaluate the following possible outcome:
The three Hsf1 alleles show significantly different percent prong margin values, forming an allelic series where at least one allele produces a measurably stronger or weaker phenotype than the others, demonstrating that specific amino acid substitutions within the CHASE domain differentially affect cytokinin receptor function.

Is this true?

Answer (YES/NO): NO